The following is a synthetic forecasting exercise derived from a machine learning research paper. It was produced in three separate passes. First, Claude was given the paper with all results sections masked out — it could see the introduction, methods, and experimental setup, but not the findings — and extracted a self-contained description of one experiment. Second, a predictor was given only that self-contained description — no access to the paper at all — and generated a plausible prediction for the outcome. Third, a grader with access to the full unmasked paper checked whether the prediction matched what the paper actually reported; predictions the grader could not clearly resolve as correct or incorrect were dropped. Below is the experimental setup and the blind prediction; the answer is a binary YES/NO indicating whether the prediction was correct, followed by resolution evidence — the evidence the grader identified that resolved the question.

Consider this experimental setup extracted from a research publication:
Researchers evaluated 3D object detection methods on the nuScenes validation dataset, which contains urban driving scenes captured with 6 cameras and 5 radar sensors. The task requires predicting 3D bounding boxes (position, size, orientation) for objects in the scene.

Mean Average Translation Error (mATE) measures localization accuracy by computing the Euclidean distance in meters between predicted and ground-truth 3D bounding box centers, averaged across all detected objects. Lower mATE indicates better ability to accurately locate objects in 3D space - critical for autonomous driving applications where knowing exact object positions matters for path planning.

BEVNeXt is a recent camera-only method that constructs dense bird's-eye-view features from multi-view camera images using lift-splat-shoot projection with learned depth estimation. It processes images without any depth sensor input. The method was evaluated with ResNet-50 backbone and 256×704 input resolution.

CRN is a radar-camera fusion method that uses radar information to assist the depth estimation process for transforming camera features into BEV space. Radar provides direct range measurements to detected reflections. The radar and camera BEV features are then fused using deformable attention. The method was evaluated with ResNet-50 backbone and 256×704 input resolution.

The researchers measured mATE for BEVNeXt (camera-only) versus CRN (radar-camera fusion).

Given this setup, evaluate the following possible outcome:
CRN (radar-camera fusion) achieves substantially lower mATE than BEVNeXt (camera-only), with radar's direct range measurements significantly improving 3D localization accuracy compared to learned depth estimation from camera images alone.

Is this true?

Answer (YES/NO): YES